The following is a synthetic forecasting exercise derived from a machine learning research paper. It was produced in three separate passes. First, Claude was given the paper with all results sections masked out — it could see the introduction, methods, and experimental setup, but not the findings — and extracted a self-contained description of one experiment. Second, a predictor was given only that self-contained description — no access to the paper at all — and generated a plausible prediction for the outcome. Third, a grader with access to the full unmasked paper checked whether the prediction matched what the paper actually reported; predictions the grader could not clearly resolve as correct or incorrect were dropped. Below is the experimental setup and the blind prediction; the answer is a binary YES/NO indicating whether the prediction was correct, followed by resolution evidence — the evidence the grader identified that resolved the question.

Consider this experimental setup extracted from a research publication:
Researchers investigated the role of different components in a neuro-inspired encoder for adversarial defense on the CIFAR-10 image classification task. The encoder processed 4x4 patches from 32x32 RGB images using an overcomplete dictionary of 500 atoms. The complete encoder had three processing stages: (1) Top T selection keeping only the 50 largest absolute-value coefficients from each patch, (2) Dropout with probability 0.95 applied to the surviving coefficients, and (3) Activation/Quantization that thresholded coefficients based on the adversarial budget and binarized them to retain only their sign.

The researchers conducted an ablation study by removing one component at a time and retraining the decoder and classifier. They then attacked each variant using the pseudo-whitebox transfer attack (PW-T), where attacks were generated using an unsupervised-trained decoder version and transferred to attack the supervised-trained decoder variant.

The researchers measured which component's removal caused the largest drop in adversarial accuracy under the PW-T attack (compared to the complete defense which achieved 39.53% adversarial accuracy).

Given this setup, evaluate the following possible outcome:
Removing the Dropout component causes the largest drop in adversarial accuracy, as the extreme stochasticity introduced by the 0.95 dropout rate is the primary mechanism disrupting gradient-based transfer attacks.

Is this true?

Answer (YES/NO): NO